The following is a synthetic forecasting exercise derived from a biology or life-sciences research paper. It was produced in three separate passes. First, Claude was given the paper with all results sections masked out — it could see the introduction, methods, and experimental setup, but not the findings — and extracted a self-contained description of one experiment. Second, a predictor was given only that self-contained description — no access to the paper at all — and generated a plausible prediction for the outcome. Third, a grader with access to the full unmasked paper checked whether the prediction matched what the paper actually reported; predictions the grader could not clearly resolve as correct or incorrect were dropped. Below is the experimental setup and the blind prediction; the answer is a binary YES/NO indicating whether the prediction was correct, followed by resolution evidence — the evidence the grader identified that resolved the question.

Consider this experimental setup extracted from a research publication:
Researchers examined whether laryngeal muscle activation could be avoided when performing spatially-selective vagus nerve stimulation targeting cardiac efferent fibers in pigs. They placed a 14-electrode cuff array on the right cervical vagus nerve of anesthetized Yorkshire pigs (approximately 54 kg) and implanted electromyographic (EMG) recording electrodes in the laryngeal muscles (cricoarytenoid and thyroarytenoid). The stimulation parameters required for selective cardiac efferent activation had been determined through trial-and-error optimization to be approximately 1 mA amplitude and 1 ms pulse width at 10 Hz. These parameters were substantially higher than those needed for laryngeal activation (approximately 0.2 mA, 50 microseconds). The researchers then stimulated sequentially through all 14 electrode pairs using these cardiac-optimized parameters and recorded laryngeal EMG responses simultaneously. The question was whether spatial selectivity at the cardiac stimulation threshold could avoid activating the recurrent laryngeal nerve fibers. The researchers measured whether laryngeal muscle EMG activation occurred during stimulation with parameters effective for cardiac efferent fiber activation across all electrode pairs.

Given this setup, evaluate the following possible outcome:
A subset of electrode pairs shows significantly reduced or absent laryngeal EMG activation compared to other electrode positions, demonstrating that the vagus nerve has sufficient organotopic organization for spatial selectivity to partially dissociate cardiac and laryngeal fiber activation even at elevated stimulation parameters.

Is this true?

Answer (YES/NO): NO